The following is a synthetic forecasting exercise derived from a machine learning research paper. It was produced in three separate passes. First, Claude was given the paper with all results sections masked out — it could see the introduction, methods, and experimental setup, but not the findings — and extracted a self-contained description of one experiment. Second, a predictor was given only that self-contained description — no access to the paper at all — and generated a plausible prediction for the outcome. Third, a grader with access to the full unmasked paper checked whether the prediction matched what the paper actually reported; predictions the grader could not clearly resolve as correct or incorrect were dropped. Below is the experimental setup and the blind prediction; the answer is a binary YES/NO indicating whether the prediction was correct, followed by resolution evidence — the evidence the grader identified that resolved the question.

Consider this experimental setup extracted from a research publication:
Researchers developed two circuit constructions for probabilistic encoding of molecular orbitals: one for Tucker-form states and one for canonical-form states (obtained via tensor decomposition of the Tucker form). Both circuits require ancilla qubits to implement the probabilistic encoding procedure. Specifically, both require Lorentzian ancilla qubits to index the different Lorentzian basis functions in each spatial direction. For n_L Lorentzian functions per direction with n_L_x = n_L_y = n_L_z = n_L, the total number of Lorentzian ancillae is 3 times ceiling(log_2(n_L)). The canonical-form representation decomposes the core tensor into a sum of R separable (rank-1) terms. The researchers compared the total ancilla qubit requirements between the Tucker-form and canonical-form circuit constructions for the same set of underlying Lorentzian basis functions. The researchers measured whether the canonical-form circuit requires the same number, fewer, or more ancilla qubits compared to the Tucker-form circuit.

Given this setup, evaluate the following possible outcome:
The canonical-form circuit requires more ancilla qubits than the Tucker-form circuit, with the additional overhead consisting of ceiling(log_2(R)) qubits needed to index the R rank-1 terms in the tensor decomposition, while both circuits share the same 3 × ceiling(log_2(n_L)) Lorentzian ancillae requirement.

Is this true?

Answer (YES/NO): YES